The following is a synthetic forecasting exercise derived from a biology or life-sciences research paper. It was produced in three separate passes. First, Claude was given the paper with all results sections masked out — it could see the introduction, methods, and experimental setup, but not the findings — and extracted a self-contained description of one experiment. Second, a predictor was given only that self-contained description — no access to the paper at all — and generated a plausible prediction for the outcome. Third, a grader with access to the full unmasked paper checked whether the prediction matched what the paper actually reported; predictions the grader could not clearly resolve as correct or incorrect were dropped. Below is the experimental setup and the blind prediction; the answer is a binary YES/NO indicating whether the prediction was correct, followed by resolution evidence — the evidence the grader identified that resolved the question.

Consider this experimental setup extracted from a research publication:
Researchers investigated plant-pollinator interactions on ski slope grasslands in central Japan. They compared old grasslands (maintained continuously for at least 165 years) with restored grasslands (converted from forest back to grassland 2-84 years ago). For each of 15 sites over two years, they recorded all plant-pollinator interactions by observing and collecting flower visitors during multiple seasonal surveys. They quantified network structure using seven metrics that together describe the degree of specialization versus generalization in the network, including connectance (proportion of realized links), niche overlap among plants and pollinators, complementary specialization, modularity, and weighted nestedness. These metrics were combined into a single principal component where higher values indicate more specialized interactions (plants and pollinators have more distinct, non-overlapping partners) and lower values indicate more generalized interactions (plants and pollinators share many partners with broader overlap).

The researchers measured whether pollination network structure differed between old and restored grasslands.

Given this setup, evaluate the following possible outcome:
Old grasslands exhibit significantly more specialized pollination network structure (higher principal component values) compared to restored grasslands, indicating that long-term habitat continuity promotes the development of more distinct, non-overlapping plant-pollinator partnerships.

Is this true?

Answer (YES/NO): NO